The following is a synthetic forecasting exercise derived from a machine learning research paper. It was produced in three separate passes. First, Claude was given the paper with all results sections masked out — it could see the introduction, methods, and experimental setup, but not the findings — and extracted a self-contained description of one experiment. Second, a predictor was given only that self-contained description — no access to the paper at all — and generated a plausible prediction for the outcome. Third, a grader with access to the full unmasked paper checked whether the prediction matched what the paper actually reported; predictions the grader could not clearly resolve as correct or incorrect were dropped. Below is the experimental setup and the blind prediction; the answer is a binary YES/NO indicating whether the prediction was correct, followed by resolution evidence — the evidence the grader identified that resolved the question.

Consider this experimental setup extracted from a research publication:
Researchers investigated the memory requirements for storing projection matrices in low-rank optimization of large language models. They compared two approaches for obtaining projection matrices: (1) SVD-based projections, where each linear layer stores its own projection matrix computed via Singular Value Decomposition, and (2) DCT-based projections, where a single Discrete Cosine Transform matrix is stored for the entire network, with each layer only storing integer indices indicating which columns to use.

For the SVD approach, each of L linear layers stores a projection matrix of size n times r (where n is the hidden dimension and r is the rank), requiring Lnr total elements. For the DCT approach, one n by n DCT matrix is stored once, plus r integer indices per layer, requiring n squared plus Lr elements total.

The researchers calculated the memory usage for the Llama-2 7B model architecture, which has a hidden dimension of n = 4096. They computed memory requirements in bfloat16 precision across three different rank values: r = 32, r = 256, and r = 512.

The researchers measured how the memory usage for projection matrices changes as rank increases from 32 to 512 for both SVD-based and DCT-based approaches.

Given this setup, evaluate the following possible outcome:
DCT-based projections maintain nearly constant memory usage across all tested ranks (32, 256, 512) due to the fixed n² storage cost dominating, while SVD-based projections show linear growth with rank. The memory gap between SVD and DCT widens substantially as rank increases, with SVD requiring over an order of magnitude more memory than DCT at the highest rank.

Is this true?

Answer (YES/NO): YES